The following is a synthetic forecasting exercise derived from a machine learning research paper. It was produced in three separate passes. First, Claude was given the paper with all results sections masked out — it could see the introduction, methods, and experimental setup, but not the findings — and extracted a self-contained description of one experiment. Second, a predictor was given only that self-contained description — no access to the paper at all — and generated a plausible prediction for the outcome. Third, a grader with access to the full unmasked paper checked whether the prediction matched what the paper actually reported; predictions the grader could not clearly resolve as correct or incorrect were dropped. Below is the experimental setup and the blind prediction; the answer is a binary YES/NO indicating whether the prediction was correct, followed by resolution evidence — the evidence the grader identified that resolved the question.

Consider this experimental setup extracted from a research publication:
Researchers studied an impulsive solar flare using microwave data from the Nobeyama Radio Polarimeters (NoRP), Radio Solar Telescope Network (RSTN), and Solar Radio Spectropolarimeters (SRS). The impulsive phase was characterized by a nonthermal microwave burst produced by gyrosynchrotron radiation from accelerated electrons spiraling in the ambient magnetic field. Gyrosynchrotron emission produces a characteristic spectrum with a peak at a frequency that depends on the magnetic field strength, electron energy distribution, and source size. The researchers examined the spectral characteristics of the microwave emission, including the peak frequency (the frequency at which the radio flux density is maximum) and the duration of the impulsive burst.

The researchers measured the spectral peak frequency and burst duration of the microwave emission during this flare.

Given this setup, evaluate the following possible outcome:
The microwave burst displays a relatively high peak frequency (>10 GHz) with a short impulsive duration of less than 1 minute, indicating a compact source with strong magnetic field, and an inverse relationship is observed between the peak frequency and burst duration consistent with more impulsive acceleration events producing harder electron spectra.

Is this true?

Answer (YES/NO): NO